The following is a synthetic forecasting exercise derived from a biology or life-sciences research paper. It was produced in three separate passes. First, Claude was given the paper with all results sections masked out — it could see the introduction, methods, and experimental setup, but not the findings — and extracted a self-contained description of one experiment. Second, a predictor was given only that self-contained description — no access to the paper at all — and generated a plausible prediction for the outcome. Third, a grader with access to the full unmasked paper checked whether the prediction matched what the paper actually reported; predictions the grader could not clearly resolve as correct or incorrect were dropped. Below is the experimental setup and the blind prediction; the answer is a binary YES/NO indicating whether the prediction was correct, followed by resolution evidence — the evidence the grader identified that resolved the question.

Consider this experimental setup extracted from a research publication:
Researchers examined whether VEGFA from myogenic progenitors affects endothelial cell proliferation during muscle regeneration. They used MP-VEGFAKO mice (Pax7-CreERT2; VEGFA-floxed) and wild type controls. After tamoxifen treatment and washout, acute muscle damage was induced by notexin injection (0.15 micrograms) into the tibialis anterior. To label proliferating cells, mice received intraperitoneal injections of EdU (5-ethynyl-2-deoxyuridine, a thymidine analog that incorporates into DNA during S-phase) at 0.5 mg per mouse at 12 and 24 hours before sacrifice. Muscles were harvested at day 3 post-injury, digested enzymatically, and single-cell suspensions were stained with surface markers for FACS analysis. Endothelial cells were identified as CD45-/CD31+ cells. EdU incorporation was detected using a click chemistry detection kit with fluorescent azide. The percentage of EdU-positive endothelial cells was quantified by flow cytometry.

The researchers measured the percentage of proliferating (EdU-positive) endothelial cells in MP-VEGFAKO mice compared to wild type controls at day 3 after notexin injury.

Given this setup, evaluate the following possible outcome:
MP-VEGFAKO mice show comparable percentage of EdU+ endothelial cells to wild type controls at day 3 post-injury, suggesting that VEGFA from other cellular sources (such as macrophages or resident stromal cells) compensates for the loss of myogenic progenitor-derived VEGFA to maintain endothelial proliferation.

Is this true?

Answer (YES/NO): YES